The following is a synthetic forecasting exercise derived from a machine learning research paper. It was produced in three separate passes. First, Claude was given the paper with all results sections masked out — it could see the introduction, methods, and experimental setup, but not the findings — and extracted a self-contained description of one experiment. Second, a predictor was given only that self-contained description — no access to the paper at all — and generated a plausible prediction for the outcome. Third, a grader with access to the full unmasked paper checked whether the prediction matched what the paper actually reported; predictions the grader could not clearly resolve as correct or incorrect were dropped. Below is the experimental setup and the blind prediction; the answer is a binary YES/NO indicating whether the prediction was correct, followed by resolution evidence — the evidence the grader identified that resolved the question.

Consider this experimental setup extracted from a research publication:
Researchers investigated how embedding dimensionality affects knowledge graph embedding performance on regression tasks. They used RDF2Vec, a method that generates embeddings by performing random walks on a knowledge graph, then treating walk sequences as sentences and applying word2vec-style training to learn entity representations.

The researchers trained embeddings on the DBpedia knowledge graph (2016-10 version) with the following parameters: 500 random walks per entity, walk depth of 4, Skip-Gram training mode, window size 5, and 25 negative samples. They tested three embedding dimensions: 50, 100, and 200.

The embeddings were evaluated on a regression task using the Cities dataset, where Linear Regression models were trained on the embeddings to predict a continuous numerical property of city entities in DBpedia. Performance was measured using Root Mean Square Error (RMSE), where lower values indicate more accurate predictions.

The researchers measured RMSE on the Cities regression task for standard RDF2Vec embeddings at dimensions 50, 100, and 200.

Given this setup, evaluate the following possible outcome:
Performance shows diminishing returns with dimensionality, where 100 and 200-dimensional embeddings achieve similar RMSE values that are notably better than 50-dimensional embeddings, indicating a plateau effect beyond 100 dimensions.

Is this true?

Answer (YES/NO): NO